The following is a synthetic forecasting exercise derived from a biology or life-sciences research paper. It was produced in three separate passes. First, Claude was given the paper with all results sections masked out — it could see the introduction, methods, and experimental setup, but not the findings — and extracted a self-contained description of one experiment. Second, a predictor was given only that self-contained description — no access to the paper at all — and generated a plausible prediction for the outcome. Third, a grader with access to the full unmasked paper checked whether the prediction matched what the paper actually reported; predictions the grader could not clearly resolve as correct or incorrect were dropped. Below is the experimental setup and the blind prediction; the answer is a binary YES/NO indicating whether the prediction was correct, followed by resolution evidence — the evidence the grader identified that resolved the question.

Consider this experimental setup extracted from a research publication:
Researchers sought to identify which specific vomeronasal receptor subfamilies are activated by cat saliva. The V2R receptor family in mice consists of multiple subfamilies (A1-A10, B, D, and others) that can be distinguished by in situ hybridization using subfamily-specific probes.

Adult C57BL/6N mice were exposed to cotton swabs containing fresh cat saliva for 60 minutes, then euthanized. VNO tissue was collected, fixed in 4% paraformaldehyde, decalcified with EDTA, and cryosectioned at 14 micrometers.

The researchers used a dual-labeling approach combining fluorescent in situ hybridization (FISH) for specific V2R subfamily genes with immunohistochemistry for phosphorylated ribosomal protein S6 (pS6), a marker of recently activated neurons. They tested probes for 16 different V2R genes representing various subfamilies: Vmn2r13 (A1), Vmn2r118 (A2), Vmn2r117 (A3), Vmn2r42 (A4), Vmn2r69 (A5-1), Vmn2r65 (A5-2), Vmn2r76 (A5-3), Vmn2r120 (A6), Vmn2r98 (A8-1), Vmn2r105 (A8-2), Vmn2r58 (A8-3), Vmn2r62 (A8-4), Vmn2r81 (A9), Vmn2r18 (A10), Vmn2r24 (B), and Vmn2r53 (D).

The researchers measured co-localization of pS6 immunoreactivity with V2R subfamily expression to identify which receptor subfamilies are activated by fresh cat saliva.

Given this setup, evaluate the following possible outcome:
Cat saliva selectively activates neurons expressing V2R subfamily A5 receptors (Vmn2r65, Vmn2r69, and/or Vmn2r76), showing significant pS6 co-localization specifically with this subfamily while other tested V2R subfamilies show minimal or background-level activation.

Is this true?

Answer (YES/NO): NO